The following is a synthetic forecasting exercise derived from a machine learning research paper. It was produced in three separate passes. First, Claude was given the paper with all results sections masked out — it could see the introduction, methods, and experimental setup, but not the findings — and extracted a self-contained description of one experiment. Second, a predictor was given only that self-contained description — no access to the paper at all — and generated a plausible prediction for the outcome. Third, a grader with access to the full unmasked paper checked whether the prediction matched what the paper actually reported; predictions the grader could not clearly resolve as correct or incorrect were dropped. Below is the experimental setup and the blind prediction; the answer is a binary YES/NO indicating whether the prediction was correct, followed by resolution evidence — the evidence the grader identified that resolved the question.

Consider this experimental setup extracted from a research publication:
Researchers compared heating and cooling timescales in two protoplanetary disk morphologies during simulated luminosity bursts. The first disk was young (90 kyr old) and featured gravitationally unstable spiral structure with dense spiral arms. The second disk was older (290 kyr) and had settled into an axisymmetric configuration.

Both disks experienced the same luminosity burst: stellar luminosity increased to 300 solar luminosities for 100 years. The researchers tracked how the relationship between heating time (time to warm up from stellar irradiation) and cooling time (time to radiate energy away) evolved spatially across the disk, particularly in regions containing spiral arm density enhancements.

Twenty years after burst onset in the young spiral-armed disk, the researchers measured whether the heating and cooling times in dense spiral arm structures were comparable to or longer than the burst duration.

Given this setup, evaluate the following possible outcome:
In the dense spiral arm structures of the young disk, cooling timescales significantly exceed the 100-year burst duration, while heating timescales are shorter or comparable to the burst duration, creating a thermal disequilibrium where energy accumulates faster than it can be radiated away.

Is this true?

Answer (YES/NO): NO